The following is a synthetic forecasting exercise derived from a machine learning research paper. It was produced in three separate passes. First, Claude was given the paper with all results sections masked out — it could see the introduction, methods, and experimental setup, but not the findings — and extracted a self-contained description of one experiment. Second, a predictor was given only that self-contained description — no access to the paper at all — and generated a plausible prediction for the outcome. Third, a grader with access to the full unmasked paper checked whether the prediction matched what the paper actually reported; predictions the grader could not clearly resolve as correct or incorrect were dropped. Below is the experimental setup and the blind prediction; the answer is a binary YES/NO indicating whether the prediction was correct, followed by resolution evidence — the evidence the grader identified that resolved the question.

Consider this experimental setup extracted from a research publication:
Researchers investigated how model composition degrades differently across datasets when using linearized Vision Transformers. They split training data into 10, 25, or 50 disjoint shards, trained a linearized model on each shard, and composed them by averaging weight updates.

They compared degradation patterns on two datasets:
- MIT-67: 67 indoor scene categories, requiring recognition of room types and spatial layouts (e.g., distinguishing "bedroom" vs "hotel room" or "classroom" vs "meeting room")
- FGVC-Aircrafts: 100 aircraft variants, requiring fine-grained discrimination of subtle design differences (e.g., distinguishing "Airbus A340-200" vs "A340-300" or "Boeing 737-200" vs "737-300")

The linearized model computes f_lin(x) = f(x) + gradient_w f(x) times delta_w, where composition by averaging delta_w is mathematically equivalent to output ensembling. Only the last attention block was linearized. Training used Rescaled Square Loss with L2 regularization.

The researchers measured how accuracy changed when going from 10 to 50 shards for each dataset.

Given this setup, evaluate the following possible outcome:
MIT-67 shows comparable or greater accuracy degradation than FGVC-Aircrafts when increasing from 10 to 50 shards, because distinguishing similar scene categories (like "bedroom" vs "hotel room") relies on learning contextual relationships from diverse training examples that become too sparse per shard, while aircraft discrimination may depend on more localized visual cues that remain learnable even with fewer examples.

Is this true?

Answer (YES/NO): NO